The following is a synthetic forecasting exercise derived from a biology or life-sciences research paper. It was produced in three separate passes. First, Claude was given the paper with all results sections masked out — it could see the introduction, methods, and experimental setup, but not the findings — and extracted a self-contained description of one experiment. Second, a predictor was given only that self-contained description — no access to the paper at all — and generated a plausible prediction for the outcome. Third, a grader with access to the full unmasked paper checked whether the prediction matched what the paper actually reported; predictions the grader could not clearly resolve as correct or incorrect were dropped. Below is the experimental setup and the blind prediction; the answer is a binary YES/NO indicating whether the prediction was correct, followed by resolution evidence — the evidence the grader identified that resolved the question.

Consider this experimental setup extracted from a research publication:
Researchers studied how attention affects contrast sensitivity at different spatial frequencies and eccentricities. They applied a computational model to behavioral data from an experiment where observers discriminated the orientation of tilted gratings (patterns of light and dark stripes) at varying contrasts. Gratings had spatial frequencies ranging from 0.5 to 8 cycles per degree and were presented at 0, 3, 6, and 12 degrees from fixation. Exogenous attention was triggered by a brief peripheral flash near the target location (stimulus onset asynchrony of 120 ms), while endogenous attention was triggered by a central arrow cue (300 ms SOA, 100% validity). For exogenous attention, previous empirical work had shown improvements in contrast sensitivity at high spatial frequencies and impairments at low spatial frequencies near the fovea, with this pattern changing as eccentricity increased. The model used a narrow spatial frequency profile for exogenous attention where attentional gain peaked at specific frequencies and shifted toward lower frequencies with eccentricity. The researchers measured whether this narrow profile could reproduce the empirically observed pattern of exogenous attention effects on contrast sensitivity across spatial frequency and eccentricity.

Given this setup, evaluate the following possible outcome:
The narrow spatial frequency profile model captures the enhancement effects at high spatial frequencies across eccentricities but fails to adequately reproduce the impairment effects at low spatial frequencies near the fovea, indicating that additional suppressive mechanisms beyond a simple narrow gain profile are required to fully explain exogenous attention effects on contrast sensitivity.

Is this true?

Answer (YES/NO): NO